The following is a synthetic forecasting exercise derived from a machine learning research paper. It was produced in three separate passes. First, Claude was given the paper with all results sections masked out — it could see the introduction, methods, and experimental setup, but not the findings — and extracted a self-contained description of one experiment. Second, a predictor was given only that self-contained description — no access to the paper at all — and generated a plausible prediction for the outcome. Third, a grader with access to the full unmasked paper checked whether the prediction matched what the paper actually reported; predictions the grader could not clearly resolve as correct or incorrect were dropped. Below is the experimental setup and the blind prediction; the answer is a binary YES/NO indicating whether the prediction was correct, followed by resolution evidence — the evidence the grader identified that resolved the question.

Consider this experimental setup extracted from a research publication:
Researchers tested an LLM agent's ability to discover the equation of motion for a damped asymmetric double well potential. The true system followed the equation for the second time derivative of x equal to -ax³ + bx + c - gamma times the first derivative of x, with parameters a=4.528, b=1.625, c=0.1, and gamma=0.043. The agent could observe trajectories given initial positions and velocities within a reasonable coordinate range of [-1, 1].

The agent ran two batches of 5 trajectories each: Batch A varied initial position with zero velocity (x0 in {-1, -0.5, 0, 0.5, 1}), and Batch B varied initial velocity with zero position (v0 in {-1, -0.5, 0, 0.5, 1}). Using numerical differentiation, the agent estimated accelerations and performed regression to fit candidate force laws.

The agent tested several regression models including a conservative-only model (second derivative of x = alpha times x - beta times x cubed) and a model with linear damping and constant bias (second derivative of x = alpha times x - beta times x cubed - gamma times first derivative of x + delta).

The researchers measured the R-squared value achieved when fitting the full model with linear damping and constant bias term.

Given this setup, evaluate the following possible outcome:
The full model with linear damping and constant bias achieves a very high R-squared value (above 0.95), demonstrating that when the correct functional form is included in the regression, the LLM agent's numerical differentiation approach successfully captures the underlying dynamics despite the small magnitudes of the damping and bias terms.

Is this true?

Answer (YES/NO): YES